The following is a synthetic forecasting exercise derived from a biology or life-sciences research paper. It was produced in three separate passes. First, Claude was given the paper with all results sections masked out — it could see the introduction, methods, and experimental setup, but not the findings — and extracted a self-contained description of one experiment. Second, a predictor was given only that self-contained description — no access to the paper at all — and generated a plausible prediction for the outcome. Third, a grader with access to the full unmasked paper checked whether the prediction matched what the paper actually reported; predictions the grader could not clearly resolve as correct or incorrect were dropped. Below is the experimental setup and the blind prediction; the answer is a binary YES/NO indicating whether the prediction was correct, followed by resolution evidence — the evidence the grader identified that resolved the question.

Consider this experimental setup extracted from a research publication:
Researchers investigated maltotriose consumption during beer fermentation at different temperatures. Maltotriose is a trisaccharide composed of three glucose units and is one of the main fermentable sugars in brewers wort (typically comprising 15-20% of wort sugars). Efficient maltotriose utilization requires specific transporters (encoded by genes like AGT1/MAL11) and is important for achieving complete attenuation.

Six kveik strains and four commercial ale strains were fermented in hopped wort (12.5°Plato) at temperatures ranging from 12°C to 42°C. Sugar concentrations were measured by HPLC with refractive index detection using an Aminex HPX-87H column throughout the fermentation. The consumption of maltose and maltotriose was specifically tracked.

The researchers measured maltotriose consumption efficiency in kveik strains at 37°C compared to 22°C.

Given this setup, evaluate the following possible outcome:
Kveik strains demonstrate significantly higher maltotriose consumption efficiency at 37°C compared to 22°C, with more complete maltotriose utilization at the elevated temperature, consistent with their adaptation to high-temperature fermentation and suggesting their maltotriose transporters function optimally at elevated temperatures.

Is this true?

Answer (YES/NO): YES